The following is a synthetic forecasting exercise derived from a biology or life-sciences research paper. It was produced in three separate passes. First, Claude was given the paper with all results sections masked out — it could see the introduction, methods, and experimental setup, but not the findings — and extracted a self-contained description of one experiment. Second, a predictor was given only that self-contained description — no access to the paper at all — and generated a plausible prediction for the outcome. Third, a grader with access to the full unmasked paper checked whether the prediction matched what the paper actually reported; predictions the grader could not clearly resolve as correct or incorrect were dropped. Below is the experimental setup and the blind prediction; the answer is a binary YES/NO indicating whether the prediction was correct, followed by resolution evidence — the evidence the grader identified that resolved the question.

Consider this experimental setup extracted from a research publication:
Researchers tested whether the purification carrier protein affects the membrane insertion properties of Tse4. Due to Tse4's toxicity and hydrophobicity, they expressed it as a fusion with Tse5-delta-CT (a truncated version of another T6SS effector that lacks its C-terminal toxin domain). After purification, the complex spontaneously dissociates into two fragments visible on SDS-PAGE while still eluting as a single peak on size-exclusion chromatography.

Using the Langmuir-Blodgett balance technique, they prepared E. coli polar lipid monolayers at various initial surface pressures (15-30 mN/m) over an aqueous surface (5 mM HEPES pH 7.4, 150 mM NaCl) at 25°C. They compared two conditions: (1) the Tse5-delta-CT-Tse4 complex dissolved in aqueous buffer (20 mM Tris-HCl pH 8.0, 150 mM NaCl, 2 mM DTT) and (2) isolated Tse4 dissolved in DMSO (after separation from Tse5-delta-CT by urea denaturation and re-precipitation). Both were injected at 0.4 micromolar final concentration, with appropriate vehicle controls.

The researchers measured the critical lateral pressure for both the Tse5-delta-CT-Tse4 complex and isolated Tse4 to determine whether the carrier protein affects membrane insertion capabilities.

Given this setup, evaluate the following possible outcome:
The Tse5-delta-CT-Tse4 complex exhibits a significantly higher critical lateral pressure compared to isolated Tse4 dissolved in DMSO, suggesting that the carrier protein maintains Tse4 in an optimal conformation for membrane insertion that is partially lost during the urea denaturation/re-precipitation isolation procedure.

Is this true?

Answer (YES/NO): NO